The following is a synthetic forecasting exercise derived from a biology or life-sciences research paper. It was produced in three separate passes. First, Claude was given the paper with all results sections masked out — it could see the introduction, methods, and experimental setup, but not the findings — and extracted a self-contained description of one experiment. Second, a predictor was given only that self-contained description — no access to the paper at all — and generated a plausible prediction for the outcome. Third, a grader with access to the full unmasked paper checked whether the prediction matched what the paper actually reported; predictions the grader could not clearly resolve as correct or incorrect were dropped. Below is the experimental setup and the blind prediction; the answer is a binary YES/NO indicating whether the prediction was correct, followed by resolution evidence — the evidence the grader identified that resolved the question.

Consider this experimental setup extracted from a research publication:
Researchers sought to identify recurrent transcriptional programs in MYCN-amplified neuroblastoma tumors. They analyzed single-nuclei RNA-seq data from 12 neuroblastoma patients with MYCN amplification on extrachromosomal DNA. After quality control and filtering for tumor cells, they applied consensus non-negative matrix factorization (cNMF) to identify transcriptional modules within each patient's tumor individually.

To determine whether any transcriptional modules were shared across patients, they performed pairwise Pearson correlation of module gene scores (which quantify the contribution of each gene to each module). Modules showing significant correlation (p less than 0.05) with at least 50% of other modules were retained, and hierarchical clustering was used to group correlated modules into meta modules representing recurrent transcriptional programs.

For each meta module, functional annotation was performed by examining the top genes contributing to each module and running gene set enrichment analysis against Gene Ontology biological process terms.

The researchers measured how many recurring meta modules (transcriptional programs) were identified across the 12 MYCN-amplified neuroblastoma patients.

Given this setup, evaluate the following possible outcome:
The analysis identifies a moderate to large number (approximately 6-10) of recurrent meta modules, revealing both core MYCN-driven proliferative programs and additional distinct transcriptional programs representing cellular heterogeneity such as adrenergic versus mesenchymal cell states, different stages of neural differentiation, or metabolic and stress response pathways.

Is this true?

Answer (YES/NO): NO